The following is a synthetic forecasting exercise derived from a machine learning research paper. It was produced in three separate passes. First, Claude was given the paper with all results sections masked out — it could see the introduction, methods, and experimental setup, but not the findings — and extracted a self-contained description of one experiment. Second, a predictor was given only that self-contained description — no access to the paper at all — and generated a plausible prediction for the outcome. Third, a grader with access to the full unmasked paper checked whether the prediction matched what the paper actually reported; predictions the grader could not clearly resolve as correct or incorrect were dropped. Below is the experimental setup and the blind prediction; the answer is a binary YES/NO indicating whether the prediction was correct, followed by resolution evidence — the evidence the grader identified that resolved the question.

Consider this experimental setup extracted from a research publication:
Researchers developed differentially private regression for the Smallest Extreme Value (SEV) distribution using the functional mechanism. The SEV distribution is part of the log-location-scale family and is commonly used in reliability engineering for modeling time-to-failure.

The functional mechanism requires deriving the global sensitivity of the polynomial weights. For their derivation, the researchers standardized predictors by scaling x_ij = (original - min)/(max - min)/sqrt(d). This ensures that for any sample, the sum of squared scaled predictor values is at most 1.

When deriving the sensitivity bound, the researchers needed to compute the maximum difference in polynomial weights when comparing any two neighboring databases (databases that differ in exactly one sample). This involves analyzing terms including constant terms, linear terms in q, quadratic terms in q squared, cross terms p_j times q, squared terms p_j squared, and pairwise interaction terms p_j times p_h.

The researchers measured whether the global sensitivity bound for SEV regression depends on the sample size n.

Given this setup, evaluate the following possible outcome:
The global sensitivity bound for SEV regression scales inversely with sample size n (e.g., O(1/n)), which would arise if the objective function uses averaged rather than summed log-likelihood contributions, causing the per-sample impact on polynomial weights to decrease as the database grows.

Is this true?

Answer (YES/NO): NO